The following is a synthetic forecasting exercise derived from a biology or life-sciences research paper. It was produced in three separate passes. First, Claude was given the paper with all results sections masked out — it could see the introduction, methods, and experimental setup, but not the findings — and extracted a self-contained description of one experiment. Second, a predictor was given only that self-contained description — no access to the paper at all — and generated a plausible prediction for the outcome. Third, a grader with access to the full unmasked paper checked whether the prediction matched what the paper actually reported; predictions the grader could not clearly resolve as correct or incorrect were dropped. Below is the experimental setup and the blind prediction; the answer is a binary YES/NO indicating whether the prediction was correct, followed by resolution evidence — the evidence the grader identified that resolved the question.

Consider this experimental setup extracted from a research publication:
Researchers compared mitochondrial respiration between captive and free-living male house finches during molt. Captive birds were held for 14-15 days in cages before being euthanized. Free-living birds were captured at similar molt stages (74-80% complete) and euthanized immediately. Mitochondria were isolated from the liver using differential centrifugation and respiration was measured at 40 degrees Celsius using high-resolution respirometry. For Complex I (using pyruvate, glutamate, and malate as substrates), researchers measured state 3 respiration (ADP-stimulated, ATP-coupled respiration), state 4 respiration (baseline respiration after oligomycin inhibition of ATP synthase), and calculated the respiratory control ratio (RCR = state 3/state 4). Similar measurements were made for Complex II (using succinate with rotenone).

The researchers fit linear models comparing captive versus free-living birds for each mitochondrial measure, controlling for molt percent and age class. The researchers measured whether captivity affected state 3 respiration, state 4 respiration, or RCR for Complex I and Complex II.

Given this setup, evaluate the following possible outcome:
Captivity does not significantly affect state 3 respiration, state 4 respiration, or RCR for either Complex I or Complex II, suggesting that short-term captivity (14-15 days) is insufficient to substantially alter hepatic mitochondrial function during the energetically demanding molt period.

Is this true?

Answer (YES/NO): NO